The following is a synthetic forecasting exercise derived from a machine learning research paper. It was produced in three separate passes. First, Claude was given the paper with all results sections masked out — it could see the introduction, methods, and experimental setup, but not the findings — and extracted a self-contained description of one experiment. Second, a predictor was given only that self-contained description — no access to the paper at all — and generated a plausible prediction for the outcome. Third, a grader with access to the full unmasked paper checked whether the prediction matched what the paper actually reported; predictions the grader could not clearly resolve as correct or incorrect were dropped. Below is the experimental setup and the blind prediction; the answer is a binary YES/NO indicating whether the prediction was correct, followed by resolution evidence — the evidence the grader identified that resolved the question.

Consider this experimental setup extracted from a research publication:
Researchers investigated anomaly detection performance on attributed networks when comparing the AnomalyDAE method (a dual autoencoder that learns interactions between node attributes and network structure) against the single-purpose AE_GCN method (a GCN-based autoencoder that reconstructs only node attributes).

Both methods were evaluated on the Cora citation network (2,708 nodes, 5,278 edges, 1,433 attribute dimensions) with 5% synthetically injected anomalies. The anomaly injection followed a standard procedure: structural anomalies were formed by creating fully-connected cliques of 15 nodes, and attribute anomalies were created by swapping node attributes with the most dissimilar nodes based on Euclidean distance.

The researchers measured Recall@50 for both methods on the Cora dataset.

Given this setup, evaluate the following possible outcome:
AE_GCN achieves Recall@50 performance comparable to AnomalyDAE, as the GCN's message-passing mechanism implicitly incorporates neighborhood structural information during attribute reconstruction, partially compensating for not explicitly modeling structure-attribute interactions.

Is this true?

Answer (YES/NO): NO